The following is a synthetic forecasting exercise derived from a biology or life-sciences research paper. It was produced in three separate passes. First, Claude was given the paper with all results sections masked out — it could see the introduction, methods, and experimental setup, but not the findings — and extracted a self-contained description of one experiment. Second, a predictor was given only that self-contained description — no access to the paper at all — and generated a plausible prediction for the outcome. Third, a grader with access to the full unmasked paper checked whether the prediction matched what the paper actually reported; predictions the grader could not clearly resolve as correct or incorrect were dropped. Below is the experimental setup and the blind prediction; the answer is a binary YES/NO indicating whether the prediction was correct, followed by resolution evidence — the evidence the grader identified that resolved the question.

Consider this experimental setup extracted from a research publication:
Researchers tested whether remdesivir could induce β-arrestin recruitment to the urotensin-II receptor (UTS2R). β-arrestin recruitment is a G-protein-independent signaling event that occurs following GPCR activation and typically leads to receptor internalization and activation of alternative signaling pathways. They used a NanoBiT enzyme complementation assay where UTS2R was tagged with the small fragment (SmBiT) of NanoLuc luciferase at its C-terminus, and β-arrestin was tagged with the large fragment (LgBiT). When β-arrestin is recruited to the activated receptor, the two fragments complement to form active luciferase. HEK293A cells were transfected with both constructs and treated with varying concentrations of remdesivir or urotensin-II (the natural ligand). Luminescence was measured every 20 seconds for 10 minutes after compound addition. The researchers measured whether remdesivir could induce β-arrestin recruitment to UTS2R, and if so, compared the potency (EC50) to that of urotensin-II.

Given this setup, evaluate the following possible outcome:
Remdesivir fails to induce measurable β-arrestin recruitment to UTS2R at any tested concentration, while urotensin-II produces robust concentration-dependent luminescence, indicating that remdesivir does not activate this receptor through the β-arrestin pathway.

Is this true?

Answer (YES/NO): YES